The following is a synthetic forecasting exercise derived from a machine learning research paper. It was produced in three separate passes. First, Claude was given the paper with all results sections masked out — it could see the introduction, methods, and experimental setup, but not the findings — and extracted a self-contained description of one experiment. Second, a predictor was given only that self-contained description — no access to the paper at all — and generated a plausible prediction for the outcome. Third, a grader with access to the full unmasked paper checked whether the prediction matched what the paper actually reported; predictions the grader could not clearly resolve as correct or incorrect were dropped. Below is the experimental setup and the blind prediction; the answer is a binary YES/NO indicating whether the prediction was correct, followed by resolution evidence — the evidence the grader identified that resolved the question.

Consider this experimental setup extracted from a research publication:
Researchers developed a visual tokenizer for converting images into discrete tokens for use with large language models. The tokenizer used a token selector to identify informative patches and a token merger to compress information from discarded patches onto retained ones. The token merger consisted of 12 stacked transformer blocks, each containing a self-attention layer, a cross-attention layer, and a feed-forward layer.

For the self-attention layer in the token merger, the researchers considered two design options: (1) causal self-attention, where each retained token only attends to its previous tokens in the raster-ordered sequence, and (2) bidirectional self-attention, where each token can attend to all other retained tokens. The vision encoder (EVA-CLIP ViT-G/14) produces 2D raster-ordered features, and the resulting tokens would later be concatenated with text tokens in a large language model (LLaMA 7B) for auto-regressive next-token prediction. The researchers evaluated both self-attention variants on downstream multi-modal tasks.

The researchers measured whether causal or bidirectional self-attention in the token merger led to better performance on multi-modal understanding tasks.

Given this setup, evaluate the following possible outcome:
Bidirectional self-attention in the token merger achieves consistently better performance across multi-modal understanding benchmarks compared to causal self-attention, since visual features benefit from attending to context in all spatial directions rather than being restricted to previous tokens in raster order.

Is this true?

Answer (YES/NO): NO